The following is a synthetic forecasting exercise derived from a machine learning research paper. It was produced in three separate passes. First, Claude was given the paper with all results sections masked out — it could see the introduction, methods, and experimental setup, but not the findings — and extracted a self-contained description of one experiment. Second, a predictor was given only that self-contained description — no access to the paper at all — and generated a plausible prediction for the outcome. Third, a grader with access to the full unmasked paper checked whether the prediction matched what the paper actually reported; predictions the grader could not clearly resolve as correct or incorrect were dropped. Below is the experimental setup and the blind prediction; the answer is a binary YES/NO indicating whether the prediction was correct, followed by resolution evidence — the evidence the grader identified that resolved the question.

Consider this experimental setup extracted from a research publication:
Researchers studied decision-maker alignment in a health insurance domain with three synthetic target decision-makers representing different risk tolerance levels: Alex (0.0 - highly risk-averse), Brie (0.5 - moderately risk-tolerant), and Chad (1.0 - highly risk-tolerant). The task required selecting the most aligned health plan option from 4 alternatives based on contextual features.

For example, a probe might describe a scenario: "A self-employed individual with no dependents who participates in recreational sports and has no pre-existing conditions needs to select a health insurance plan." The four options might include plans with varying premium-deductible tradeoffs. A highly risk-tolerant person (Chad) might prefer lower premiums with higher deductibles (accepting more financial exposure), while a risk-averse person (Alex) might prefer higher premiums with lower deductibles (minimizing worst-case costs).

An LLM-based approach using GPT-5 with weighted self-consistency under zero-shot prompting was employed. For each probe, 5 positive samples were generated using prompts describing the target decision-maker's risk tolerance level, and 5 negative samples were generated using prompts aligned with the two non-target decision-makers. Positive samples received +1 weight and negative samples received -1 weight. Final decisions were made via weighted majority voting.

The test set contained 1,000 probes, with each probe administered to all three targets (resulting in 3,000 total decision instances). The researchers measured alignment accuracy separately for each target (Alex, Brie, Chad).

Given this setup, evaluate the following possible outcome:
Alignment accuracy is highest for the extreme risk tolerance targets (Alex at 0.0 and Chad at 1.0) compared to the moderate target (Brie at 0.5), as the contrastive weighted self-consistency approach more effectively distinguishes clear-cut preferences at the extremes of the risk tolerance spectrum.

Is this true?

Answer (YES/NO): YES